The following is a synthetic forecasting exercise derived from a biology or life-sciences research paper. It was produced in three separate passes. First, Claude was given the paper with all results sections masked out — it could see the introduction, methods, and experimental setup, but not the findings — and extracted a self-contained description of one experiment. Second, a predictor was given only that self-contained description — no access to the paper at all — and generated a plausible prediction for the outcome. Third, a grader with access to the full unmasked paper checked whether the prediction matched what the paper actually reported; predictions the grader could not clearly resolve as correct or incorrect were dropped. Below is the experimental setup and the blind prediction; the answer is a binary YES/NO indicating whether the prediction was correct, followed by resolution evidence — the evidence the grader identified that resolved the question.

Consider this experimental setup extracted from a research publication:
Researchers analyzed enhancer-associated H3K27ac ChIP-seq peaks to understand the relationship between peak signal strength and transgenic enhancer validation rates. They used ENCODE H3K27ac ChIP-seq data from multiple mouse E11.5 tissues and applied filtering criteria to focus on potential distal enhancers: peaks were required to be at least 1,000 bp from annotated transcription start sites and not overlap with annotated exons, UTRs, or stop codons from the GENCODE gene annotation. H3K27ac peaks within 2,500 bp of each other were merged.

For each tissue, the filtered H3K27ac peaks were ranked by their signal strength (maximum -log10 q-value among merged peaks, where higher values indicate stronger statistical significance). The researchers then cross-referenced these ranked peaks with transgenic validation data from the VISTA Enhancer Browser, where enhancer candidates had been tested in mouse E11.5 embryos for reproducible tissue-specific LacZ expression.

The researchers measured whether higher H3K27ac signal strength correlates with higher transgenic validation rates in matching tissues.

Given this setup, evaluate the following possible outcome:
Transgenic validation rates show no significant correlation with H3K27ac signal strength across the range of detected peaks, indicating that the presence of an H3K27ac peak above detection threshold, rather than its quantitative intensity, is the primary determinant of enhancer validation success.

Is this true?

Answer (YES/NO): NO